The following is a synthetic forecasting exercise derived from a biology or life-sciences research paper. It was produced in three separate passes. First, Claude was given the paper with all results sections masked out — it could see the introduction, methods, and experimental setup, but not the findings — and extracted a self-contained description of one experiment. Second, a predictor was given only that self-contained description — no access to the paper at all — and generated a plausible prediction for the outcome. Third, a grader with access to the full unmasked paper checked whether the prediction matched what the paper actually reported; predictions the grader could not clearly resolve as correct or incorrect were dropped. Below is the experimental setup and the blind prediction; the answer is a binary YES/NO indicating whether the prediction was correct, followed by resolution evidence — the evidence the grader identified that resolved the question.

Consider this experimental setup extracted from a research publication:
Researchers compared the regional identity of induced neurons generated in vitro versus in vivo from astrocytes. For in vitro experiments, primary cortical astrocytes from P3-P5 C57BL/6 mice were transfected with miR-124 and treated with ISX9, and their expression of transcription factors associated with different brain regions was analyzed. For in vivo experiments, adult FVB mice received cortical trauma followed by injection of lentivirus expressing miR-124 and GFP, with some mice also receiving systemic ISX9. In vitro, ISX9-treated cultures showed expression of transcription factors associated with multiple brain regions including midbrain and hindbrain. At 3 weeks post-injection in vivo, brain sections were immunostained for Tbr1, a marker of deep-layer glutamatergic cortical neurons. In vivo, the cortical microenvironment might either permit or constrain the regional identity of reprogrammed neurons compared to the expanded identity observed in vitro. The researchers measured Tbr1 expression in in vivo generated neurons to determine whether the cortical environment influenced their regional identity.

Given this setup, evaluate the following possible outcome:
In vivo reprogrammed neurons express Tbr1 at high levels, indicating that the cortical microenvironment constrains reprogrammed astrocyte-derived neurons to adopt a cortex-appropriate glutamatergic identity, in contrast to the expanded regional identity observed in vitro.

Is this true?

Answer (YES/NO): YES